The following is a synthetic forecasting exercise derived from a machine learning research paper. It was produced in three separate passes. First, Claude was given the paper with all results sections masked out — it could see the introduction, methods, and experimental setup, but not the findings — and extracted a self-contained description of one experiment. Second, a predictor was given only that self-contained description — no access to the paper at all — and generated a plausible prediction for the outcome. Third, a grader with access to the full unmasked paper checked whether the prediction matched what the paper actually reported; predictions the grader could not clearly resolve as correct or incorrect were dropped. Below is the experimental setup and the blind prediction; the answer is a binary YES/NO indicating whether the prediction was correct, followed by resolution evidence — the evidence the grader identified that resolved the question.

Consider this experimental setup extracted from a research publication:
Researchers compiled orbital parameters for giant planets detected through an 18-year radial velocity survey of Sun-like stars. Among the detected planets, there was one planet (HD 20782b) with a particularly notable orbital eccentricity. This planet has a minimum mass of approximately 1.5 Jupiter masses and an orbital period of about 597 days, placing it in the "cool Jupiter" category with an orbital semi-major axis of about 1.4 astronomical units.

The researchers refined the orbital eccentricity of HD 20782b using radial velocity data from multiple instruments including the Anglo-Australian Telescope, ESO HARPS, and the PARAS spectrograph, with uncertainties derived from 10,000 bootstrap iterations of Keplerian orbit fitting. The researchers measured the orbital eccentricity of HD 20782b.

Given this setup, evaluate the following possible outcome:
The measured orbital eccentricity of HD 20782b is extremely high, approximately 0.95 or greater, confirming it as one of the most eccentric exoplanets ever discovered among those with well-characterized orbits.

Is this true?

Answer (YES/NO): YES